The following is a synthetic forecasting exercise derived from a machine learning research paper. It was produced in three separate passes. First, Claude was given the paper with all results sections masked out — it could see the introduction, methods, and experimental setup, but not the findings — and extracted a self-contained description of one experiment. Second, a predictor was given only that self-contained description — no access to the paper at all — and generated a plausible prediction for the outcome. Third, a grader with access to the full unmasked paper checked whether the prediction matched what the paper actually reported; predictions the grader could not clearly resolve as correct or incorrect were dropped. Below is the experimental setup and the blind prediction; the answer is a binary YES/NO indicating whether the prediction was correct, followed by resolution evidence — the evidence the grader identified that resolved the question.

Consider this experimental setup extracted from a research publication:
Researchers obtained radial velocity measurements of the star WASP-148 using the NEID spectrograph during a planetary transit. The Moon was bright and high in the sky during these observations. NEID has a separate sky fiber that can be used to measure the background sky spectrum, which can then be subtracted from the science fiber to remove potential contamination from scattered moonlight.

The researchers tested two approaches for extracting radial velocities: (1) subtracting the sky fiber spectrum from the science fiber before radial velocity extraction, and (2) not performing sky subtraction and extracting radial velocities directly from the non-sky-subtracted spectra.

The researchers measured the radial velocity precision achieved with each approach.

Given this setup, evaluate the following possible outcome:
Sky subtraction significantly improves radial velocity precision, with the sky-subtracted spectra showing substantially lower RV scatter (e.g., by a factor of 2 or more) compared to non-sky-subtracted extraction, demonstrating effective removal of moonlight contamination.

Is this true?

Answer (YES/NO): NO